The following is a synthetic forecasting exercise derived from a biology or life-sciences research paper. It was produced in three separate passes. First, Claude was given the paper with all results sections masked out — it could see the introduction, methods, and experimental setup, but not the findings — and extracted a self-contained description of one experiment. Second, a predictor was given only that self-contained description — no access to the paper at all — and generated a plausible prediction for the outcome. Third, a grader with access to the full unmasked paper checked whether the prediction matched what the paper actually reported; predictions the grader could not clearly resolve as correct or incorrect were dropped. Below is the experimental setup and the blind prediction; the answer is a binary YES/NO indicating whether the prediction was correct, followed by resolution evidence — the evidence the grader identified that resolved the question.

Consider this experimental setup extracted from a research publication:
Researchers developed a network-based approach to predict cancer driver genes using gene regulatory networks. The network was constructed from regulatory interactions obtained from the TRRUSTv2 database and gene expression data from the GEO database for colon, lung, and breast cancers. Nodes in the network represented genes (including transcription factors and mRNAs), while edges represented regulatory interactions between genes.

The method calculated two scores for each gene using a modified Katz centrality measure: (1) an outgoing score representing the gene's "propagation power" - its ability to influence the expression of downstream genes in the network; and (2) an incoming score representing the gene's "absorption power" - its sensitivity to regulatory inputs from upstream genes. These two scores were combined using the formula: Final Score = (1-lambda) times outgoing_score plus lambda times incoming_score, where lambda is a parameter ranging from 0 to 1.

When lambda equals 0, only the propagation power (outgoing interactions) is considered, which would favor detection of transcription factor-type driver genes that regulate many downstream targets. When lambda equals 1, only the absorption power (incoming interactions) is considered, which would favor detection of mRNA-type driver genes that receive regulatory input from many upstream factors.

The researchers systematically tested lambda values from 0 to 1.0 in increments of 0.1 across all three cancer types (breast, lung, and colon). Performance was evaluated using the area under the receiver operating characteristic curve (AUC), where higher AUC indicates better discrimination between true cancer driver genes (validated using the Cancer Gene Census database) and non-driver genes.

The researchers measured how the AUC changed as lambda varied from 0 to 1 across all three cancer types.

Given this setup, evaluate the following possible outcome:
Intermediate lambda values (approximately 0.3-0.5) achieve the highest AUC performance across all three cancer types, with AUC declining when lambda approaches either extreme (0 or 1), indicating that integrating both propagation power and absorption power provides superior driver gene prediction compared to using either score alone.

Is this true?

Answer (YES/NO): NO